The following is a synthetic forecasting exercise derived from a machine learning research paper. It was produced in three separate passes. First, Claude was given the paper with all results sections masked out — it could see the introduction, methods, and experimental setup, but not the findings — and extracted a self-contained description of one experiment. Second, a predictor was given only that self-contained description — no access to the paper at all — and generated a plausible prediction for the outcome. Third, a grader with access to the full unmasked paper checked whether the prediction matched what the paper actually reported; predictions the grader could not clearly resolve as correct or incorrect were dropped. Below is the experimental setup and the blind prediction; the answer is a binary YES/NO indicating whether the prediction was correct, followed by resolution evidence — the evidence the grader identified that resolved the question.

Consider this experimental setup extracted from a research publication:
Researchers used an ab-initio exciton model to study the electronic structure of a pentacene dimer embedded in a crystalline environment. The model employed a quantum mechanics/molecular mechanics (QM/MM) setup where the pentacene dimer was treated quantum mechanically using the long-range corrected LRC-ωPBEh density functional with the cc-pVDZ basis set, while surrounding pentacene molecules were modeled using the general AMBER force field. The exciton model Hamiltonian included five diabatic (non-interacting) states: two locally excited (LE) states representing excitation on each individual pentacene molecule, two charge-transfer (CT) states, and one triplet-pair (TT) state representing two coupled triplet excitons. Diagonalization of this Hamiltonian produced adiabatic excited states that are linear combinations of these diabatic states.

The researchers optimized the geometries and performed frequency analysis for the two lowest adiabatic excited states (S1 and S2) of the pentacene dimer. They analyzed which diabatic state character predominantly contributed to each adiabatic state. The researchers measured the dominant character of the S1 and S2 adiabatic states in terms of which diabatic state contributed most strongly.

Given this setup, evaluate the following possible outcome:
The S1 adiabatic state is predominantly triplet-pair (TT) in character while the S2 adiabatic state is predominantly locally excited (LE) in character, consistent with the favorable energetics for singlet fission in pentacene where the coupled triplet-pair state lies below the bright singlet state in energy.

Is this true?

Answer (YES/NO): YES